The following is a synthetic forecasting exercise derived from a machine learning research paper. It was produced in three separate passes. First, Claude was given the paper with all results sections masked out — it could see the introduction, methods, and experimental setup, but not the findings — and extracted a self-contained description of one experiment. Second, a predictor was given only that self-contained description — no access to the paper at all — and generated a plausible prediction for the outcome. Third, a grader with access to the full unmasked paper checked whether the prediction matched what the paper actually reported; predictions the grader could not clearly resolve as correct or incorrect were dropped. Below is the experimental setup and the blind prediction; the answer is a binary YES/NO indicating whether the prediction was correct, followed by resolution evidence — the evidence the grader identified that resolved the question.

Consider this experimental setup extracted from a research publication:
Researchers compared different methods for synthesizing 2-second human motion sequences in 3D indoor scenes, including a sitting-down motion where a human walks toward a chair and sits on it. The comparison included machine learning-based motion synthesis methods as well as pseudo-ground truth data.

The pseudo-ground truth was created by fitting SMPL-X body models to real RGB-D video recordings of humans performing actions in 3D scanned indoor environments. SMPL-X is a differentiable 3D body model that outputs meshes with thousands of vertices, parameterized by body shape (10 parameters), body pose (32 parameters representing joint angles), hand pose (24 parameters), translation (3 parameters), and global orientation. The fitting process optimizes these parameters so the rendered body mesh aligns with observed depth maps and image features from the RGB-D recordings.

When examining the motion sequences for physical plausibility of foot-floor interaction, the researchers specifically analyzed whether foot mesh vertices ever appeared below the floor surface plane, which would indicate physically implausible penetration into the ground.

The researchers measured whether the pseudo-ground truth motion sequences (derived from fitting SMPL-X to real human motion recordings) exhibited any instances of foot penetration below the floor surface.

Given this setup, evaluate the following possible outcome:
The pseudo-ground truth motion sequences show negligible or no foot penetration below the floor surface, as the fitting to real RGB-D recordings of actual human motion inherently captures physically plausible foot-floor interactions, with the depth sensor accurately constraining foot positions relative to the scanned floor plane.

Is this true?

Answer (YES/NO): NO